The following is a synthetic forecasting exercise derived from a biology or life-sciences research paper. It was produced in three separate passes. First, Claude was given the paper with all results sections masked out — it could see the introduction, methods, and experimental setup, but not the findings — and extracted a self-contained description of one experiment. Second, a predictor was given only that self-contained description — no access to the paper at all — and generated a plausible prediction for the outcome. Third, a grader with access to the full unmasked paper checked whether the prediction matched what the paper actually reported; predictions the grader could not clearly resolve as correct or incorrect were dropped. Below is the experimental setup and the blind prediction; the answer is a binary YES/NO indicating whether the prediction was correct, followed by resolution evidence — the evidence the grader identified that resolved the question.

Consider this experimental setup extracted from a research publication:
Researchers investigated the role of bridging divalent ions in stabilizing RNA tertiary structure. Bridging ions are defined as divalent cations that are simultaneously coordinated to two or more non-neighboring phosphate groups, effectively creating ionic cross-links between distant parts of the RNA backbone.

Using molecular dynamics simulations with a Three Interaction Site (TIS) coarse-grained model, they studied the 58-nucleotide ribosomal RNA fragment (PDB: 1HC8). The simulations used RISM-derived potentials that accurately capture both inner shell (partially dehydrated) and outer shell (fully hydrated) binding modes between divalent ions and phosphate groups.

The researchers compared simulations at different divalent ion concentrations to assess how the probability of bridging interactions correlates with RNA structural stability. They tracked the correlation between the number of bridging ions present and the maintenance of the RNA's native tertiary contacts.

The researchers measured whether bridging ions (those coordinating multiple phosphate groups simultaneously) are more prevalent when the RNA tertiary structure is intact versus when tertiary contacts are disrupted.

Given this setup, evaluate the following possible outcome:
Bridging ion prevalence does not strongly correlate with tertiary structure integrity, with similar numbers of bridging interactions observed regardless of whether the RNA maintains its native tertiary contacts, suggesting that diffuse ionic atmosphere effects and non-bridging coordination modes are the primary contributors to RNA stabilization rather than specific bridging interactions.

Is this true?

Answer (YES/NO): NO